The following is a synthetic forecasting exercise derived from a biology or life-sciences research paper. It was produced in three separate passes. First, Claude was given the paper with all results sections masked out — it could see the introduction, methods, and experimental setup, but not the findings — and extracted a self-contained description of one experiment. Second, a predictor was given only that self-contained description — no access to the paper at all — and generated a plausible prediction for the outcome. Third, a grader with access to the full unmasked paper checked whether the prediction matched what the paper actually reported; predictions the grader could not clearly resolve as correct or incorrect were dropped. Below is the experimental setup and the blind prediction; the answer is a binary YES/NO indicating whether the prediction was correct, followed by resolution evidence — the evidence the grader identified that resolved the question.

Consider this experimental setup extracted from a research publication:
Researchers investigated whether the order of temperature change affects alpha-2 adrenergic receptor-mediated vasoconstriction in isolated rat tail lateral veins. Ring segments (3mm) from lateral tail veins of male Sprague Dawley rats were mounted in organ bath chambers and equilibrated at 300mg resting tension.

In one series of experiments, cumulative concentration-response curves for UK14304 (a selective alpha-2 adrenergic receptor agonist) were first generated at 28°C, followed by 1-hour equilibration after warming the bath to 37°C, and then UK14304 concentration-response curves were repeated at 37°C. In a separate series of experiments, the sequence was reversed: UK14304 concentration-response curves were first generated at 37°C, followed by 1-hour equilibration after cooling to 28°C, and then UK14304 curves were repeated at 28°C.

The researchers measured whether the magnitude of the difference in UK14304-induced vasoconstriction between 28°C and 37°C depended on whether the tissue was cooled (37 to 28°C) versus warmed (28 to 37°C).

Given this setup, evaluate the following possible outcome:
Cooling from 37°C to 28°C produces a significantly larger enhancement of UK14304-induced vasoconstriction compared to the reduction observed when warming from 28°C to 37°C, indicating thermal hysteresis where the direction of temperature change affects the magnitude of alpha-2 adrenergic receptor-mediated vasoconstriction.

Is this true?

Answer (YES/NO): NO